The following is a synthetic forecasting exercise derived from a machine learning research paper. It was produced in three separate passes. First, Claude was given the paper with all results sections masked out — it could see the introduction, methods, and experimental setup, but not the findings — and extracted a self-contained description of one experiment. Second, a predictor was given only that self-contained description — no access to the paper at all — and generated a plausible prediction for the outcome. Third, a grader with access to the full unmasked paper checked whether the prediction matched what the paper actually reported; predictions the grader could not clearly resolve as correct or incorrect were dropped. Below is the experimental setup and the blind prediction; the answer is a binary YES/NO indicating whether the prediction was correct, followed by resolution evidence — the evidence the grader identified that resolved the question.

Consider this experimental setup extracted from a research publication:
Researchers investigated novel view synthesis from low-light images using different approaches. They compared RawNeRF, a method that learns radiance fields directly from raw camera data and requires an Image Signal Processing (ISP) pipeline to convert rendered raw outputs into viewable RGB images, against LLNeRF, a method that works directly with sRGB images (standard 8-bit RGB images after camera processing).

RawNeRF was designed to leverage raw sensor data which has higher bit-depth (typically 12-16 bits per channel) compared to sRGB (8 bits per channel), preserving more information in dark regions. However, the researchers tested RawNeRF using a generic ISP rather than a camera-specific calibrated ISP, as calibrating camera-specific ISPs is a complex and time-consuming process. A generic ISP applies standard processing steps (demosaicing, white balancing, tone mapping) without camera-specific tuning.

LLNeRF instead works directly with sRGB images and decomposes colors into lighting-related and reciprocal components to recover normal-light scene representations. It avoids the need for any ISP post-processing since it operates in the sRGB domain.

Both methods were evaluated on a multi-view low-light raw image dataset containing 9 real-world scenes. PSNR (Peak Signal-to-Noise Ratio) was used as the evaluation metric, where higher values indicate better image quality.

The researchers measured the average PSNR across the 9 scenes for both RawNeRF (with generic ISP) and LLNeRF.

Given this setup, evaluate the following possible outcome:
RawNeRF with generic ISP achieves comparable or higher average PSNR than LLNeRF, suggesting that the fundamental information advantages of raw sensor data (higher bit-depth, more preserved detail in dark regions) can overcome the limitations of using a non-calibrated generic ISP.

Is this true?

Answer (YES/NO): NO